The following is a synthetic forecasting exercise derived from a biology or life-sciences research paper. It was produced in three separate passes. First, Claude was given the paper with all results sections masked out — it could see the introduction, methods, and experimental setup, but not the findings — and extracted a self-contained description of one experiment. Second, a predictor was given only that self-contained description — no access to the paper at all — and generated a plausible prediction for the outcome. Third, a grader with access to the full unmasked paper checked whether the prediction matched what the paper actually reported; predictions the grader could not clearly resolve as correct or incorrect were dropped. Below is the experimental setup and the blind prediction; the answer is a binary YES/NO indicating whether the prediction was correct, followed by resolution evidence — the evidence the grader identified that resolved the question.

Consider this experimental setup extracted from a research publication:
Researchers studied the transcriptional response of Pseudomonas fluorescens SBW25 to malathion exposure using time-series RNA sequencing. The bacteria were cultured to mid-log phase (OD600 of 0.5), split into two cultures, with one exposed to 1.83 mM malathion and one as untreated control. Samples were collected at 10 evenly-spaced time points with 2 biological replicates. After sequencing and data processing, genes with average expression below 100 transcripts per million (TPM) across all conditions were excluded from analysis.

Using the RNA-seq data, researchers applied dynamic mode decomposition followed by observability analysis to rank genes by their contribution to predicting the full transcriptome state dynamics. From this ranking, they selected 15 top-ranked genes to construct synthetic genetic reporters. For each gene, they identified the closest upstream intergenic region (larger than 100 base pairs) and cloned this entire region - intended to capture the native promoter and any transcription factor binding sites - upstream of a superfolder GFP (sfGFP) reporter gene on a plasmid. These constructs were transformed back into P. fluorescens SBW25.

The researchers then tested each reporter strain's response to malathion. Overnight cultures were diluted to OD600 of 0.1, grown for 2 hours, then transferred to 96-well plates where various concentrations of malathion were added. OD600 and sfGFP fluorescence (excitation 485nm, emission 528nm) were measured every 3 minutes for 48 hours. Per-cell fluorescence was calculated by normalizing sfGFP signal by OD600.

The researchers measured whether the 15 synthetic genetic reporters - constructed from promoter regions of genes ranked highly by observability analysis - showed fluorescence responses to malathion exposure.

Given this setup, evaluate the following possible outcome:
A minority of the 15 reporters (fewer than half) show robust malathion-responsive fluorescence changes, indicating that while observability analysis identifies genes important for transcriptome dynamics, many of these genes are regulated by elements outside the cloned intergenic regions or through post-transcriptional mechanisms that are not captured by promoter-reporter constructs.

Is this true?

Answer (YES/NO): NO